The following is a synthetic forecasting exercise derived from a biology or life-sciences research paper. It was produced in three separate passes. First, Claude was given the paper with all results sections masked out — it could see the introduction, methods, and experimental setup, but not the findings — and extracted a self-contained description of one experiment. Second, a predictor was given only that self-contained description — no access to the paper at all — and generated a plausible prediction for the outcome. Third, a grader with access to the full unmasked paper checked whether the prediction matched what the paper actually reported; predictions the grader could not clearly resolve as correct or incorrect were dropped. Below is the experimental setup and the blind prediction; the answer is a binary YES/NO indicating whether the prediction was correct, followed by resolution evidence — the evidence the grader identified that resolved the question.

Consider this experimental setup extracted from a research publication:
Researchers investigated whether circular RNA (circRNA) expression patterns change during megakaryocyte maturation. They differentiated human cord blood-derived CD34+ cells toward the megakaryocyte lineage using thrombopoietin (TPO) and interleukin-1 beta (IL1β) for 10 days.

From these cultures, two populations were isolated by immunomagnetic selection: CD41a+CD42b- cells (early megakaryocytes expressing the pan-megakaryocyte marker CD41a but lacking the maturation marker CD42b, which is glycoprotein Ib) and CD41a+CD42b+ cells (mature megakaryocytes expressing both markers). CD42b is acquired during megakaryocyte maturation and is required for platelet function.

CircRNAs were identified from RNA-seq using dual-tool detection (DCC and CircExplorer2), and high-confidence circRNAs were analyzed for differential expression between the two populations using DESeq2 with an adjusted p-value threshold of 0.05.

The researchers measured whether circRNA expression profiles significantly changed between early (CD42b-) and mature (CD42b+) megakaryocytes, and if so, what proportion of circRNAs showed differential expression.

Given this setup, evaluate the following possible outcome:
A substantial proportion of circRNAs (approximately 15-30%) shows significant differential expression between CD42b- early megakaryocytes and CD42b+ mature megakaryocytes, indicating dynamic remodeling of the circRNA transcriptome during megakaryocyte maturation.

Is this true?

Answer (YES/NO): NO